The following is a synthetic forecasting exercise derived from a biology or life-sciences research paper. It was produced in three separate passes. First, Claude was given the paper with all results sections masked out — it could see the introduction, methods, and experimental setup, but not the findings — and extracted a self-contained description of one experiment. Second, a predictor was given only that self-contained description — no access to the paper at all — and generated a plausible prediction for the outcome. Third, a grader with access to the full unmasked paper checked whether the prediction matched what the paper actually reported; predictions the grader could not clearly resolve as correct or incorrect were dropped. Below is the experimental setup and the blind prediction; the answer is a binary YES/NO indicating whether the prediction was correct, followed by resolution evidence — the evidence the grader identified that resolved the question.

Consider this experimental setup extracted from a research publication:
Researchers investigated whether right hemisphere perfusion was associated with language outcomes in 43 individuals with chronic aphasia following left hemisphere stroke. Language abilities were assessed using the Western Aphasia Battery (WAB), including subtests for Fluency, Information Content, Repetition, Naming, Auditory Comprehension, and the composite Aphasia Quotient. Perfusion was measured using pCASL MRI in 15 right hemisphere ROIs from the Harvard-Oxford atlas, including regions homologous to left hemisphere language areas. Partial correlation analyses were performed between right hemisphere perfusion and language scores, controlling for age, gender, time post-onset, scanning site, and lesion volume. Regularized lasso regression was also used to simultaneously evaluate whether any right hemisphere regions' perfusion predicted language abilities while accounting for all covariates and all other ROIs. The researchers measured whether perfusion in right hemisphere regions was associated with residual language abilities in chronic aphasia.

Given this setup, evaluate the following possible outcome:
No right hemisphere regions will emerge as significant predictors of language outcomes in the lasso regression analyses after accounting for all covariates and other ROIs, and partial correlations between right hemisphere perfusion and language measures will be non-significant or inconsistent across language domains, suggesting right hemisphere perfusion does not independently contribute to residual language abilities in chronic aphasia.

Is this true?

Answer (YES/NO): YES